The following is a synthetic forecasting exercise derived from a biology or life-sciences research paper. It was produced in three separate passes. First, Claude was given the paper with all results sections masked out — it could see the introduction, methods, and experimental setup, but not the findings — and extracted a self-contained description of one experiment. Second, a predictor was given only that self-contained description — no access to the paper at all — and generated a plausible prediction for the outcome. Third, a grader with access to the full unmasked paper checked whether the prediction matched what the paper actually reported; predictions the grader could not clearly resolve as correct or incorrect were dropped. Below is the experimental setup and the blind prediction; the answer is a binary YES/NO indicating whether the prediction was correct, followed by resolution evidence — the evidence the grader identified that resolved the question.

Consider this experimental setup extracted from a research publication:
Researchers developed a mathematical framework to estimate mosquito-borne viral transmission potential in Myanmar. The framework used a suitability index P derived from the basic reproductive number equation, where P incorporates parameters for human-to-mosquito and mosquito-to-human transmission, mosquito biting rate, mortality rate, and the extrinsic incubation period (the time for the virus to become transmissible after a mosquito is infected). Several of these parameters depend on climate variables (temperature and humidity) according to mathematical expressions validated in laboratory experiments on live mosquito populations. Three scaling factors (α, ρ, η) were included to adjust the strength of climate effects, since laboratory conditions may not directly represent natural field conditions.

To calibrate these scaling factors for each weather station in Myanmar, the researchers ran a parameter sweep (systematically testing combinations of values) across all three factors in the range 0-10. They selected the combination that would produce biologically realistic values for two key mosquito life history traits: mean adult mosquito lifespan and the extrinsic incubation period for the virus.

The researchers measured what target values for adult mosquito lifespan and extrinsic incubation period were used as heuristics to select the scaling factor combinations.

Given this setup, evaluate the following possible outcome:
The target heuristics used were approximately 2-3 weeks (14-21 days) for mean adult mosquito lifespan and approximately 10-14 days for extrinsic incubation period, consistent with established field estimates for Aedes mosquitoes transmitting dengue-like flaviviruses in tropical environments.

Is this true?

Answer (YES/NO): NO